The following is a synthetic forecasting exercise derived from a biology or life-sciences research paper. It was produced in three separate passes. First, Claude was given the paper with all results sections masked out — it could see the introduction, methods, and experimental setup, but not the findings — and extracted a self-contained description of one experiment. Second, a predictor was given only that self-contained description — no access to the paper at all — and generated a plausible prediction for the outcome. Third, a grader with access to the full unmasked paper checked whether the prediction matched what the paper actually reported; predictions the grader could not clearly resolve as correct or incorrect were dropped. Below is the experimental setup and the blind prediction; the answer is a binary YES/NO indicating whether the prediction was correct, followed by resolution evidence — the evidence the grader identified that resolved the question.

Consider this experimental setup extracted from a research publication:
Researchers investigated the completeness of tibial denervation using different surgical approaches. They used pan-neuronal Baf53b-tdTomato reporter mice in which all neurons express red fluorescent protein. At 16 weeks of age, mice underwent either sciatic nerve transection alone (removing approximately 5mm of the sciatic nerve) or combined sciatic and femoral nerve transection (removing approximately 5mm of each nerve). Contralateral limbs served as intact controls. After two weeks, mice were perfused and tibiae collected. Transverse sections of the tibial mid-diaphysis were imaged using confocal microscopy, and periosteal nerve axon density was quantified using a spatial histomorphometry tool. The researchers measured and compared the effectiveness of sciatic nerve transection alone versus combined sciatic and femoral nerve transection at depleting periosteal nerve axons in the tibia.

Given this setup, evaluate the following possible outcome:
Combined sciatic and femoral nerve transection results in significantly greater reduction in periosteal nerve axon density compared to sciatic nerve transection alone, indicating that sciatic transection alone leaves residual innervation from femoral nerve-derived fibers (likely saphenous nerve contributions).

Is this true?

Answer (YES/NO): YES